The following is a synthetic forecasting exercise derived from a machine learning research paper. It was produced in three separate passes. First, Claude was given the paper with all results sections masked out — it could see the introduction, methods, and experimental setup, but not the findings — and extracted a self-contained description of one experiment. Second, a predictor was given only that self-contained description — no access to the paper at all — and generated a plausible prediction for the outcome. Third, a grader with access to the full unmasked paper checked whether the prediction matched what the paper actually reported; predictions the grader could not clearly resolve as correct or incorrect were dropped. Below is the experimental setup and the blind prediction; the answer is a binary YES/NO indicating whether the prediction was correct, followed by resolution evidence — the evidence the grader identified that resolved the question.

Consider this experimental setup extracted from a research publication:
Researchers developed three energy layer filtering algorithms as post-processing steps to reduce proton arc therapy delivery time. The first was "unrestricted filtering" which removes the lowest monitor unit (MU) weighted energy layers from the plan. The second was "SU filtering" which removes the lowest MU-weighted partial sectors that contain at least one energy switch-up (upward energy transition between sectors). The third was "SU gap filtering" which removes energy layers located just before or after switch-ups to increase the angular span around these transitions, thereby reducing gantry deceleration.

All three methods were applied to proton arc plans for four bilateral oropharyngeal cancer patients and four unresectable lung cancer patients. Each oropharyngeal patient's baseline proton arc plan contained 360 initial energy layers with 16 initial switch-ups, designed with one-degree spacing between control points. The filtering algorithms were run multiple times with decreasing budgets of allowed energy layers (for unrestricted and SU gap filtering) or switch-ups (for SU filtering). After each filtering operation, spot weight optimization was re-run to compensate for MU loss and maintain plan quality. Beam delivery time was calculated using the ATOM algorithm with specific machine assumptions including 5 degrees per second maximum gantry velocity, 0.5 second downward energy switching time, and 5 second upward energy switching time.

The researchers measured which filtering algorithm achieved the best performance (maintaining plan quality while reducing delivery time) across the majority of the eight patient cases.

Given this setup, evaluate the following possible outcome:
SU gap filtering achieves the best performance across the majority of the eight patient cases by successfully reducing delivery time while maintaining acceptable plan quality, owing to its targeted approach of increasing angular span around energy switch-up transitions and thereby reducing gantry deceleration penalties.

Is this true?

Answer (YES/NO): YES